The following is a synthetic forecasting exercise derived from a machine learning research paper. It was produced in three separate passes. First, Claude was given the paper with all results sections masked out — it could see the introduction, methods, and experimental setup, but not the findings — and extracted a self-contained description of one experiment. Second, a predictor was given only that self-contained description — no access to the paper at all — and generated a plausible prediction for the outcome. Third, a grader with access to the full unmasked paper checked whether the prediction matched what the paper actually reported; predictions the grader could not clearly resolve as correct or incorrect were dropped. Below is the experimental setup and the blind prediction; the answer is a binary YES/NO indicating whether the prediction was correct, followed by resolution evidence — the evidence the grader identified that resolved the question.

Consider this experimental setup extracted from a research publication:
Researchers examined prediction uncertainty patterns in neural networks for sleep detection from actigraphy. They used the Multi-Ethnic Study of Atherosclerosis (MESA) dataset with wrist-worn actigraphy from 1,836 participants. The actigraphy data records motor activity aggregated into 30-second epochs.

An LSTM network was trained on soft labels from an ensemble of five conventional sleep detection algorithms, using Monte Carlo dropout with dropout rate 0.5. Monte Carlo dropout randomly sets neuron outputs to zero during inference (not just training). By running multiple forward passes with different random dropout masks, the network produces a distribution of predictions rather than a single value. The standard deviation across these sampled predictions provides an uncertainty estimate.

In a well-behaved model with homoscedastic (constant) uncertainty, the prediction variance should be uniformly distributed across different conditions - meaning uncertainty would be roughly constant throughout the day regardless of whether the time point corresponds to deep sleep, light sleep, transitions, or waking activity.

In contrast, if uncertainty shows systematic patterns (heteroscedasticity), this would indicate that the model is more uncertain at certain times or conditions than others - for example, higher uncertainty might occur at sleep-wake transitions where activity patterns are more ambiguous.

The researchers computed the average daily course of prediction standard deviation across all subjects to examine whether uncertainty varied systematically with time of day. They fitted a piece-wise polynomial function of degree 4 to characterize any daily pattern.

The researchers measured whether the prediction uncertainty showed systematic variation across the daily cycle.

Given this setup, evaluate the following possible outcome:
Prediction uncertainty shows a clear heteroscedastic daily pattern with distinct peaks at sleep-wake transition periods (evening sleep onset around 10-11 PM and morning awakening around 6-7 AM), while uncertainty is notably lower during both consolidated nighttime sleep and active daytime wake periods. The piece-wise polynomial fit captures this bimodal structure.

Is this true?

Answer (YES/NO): NO